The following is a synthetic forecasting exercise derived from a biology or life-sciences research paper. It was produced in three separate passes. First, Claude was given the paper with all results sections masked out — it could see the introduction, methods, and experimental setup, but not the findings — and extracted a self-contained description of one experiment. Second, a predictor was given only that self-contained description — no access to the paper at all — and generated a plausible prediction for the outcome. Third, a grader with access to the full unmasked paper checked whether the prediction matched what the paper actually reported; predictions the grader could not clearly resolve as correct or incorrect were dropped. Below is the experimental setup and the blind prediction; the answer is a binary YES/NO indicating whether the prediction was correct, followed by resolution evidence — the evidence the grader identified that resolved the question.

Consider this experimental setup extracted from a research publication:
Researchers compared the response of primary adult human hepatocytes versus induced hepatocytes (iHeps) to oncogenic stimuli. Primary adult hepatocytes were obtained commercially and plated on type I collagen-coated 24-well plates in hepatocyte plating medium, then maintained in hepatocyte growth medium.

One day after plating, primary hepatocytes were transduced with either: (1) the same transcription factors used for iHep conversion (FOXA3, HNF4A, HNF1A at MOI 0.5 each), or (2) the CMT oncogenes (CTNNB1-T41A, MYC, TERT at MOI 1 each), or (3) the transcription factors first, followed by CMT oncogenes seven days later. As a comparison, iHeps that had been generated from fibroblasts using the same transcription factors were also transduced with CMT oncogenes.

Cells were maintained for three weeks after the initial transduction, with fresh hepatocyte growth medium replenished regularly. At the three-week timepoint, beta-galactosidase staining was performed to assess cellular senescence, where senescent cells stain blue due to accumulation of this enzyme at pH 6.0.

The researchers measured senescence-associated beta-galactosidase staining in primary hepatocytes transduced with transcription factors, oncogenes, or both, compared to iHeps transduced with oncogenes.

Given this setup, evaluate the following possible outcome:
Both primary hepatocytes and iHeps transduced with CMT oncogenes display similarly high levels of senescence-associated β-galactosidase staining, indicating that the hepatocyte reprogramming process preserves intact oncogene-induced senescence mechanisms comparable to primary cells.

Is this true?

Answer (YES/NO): NO